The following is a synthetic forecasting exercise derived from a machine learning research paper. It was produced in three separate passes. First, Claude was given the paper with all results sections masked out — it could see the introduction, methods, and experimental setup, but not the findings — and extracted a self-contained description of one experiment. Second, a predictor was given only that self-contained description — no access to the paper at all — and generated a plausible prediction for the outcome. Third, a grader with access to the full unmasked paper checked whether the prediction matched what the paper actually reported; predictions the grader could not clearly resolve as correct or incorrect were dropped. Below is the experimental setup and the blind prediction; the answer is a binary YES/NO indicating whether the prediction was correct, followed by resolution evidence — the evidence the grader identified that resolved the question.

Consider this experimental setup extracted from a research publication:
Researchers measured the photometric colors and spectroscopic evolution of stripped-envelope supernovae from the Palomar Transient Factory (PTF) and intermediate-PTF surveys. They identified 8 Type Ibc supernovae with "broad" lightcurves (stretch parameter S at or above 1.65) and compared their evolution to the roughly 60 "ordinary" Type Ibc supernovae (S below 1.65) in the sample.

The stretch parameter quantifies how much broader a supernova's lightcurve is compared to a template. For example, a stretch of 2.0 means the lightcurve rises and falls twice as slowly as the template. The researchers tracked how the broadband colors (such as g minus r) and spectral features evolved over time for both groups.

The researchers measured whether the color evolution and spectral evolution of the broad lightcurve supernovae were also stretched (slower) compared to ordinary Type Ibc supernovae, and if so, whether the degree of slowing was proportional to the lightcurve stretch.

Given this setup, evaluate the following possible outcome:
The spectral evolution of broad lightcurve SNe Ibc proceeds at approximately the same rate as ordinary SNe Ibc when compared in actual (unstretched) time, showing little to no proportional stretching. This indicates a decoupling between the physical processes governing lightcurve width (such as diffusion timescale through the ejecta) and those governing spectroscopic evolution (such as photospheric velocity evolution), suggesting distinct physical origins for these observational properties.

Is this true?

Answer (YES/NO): NO